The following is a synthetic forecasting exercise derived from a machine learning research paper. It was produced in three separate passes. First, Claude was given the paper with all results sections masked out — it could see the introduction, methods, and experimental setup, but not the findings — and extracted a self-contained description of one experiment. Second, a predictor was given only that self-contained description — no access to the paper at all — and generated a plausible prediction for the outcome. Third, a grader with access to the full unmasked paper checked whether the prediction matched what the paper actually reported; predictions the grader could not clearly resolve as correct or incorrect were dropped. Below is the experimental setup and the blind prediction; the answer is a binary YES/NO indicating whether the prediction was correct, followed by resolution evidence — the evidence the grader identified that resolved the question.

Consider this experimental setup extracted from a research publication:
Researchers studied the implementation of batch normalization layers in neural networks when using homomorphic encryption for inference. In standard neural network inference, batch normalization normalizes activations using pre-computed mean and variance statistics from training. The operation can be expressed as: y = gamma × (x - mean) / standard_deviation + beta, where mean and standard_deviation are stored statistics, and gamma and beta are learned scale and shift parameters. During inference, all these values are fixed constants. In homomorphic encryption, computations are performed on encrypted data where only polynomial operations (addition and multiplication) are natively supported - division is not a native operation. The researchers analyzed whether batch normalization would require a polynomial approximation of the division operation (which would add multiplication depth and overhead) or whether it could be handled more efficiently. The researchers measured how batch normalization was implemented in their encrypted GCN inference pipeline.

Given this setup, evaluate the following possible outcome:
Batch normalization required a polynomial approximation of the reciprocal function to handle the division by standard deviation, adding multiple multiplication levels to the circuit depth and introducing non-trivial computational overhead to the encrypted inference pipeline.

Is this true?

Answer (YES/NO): NO